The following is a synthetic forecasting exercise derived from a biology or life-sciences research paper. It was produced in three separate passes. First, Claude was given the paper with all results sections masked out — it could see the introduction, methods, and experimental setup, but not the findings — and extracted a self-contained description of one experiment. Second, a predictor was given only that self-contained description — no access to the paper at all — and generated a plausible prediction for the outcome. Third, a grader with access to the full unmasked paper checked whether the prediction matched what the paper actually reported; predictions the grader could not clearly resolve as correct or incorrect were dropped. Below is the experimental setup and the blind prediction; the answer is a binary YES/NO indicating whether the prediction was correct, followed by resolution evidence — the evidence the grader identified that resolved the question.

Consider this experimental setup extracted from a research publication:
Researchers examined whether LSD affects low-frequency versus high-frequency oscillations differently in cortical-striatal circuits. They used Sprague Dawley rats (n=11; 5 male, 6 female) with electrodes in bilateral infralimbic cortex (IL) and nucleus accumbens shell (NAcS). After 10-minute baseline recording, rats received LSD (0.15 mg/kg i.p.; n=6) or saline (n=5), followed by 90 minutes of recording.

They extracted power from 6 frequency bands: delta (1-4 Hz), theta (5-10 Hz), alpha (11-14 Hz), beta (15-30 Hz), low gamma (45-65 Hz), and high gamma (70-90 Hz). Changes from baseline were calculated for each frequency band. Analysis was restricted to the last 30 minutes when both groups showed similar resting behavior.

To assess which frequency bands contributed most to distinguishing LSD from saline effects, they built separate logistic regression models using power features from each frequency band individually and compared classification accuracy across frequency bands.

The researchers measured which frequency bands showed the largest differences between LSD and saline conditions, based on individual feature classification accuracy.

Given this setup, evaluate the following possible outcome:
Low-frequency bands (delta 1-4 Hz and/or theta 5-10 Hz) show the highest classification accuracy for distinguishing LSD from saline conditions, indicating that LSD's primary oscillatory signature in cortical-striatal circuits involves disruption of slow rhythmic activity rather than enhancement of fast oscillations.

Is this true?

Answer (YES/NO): YES